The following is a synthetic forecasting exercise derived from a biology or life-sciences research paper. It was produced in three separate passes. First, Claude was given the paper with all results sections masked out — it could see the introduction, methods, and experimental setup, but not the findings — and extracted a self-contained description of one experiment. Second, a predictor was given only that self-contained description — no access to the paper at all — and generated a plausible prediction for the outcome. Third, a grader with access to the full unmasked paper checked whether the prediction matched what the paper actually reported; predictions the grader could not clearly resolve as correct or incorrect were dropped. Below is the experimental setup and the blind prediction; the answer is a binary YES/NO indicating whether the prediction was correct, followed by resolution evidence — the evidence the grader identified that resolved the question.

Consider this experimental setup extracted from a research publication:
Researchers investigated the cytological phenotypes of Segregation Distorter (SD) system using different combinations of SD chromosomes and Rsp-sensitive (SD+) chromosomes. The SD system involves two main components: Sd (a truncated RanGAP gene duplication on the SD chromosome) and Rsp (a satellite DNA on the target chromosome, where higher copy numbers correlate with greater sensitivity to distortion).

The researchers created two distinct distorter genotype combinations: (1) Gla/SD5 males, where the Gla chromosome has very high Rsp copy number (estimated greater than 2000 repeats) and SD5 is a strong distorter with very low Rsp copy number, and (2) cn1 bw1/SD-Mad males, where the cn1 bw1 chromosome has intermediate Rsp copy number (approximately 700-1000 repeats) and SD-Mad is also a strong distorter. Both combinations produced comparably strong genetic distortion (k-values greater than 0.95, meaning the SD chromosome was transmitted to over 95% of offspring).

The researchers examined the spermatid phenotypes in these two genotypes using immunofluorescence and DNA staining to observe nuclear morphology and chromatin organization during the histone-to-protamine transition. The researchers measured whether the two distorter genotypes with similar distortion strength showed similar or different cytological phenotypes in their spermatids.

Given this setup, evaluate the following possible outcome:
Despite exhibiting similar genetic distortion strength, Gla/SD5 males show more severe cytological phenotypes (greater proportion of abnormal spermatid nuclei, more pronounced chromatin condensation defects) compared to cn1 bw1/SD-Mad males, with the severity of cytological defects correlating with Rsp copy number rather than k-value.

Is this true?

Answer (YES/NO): YES